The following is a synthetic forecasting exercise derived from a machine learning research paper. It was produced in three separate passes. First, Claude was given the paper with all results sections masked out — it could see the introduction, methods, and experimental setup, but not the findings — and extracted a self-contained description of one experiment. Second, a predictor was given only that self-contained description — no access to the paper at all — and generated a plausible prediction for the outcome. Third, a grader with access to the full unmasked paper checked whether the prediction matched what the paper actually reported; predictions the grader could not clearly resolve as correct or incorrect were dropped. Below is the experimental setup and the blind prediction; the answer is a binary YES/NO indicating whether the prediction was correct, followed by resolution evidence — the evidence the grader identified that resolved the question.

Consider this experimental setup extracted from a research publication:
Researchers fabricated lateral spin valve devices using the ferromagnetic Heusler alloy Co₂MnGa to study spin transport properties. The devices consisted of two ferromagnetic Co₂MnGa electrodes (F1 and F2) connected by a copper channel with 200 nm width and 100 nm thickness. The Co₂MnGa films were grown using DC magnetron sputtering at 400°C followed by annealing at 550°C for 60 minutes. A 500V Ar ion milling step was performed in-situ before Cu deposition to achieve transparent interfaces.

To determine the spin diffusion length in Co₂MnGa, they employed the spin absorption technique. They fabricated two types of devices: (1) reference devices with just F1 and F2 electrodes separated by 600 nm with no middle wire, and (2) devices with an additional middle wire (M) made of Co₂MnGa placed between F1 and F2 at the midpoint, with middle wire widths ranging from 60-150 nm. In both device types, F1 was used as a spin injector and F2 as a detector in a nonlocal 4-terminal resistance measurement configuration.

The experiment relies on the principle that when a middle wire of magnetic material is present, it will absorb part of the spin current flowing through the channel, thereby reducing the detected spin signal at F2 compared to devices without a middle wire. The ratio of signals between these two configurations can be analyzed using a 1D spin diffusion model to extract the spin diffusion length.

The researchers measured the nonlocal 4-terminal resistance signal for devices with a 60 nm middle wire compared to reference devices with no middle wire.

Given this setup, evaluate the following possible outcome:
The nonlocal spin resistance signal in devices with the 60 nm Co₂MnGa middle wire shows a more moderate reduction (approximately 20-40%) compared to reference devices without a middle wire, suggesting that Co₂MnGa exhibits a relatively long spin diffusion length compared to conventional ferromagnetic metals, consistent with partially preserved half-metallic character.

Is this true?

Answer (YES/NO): NO